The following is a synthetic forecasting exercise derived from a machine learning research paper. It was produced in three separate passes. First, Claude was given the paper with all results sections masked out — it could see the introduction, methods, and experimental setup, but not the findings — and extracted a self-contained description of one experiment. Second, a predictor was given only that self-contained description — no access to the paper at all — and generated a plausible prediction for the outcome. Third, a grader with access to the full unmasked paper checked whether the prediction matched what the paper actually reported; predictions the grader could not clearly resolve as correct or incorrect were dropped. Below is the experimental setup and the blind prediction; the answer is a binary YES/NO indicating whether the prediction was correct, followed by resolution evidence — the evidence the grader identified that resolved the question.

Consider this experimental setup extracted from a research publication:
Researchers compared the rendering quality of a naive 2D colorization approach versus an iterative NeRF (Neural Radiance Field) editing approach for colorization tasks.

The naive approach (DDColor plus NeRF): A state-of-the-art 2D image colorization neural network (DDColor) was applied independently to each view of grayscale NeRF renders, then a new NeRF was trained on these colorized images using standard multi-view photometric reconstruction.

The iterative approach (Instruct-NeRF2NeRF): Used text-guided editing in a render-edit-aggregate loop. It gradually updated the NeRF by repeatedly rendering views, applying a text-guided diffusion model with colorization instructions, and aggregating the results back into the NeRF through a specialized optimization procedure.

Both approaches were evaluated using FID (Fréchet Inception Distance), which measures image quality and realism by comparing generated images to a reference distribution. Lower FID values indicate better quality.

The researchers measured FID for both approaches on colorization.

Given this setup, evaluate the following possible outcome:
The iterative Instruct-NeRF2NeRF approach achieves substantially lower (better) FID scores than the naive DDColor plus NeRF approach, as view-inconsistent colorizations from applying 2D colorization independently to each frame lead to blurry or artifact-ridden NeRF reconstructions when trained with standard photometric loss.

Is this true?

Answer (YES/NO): NO